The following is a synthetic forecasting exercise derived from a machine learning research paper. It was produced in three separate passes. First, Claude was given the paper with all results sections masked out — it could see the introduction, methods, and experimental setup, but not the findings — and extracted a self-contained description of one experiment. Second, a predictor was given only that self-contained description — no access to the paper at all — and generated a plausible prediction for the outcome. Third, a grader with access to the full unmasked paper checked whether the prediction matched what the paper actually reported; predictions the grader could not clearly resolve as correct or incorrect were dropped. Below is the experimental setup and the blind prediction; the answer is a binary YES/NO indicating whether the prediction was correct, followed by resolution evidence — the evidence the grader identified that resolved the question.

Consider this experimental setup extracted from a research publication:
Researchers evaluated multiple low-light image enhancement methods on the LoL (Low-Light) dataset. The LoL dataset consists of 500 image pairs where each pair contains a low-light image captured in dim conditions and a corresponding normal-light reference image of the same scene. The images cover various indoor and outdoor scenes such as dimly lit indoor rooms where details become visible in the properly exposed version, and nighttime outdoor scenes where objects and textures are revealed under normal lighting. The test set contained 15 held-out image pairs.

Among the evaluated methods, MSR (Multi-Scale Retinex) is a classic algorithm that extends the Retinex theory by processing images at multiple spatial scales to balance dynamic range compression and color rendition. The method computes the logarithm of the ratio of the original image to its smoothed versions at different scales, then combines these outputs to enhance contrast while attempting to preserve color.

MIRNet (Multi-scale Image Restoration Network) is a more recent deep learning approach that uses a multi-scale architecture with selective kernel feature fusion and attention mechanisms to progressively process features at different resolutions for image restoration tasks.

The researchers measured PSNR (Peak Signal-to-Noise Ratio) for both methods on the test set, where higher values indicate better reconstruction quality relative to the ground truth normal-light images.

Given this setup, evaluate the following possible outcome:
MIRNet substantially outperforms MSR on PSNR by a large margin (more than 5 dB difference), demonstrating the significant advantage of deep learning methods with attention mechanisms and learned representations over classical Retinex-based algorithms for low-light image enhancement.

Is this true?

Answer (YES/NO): YES